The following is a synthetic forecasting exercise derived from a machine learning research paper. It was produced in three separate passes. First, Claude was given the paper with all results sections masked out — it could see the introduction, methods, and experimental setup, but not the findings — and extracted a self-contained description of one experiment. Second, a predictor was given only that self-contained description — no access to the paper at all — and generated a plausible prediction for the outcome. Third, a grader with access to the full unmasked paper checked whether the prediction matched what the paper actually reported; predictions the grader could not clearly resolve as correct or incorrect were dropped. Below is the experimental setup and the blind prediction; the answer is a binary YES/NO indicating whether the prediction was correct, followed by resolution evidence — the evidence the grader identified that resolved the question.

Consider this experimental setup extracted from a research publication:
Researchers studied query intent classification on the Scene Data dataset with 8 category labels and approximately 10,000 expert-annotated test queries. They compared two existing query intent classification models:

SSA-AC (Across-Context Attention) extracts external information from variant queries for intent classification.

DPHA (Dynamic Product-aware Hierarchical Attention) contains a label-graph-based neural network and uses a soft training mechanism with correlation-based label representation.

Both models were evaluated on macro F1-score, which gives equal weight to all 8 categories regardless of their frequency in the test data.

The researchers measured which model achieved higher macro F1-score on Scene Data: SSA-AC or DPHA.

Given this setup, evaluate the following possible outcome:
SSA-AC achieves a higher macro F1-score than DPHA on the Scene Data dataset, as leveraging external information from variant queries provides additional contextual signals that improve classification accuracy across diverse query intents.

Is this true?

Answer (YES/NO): YES